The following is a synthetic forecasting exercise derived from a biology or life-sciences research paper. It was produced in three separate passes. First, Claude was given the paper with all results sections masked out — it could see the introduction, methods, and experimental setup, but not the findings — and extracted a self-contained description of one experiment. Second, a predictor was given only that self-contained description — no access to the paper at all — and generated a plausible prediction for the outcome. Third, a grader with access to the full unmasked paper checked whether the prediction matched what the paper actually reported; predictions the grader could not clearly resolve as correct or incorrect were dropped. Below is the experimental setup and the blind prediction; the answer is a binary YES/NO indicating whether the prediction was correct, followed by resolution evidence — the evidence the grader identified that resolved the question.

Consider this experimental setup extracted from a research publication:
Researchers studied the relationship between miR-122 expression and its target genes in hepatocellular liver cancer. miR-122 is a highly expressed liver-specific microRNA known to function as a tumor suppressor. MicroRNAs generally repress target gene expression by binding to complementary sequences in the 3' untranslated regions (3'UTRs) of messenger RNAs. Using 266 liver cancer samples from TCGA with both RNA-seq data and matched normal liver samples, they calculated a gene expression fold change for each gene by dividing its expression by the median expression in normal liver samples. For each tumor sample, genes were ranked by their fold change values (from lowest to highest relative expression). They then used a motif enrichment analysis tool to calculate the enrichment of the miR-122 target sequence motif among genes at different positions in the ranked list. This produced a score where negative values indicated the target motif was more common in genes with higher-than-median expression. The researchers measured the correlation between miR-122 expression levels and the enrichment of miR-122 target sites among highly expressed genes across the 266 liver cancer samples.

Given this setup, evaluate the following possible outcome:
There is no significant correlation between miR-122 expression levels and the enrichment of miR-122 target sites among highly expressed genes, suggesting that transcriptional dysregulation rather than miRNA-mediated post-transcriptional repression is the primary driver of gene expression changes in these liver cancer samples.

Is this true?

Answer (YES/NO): NO